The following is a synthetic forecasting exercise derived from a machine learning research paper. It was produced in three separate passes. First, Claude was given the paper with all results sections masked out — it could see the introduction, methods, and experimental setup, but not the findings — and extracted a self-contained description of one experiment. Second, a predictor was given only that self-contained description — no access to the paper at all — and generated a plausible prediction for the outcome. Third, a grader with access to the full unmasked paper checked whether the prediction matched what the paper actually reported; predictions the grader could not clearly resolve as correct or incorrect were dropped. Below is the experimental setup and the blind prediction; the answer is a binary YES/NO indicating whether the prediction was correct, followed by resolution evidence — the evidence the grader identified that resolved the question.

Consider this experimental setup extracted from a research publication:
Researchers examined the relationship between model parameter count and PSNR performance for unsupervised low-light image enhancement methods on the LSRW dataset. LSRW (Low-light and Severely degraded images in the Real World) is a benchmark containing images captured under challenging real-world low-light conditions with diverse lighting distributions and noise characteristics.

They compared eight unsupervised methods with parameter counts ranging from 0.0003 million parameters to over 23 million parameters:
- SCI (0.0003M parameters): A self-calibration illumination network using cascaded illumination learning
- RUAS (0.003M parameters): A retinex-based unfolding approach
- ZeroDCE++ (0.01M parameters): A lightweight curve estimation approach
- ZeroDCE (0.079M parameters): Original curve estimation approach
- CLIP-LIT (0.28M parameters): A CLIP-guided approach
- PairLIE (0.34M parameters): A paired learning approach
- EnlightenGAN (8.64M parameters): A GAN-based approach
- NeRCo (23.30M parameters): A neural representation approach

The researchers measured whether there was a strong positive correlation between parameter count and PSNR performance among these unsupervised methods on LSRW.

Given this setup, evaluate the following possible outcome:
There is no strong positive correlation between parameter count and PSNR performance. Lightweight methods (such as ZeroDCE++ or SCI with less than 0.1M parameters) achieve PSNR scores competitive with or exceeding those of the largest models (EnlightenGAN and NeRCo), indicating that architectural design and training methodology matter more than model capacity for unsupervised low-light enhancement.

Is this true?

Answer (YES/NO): NO